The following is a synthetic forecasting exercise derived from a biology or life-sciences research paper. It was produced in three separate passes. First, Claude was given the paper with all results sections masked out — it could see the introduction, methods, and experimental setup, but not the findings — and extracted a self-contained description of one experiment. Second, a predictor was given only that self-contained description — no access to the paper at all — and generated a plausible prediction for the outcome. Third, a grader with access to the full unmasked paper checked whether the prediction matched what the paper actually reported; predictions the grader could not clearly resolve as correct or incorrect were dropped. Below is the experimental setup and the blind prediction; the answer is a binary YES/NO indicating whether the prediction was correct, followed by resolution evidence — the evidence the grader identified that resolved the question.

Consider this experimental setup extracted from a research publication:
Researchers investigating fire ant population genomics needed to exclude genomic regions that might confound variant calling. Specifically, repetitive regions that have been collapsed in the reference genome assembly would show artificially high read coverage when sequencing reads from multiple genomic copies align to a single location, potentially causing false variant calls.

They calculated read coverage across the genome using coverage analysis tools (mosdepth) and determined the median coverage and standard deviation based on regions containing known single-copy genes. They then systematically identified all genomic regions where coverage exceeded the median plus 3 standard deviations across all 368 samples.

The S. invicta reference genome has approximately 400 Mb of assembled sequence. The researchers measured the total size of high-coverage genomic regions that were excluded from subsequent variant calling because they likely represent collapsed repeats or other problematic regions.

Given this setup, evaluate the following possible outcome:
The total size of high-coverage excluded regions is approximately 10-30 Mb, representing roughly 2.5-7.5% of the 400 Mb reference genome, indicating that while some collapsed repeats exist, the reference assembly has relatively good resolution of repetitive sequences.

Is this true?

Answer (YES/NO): YES